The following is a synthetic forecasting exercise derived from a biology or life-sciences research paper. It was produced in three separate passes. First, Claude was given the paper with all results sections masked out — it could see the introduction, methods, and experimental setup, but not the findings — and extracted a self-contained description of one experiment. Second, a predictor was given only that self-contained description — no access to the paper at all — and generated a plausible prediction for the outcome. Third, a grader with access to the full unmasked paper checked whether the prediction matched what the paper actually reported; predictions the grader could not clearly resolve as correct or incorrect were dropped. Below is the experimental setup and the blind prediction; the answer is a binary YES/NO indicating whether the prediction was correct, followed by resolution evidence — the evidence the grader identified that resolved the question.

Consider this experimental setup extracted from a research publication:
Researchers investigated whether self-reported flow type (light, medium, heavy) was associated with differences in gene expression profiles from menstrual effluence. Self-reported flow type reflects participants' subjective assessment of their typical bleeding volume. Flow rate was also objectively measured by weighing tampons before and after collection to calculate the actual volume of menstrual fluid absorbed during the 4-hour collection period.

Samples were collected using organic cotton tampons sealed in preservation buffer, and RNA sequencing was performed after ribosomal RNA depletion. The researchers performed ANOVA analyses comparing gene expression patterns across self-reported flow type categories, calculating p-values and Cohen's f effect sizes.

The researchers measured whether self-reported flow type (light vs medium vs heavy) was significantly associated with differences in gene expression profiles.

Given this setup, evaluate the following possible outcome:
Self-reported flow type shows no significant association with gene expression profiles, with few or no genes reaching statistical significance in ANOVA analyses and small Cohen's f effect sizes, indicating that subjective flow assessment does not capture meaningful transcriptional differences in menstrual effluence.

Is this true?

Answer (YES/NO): NO